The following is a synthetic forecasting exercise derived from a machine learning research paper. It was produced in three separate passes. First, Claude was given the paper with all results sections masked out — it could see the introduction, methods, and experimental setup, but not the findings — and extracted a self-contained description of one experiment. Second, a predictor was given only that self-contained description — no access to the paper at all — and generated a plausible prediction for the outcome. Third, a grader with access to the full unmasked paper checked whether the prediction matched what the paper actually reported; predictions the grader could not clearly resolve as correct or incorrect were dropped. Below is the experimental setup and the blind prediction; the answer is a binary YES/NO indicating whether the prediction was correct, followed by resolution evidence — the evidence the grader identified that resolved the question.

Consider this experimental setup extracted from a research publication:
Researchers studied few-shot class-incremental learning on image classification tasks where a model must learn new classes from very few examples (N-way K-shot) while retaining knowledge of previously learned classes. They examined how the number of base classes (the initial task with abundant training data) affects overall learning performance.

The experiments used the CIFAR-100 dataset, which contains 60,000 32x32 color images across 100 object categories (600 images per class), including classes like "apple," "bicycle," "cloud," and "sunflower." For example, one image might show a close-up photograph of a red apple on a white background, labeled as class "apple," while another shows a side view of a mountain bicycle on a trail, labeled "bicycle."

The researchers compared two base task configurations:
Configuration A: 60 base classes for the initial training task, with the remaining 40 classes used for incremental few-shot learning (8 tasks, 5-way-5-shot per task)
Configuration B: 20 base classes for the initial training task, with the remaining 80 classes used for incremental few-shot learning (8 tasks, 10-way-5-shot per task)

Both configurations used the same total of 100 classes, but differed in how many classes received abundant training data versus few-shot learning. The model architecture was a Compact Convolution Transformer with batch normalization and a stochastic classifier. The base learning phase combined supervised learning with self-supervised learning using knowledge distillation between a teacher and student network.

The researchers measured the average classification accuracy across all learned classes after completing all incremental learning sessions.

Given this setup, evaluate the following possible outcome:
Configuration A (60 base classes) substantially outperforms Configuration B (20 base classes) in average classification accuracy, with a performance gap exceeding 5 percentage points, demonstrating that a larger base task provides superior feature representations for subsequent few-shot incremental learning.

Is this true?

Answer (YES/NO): YES